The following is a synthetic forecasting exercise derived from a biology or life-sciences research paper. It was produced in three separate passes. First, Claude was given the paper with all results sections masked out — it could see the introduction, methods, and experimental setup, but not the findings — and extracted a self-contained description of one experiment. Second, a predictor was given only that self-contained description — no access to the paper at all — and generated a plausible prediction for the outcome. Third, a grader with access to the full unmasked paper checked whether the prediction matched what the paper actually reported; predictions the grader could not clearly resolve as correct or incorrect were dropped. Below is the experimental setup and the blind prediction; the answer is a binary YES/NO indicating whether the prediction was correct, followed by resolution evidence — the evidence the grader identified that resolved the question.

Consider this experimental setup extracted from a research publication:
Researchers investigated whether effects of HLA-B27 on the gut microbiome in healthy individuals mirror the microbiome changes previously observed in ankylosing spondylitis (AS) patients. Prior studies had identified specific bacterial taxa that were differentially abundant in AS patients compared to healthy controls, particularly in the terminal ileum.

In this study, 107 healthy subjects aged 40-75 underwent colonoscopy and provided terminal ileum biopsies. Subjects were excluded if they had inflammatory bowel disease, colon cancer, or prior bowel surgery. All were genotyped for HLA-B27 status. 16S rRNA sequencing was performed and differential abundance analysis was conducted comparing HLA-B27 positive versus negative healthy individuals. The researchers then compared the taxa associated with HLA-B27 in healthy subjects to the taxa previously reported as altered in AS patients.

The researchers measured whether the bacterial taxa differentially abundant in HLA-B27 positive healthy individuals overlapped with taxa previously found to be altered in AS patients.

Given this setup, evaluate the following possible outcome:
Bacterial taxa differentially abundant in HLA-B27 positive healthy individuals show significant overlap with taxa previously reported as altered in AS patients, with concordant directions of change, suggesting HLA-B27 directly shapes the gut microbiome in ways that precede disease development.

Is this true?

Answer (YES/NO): NO